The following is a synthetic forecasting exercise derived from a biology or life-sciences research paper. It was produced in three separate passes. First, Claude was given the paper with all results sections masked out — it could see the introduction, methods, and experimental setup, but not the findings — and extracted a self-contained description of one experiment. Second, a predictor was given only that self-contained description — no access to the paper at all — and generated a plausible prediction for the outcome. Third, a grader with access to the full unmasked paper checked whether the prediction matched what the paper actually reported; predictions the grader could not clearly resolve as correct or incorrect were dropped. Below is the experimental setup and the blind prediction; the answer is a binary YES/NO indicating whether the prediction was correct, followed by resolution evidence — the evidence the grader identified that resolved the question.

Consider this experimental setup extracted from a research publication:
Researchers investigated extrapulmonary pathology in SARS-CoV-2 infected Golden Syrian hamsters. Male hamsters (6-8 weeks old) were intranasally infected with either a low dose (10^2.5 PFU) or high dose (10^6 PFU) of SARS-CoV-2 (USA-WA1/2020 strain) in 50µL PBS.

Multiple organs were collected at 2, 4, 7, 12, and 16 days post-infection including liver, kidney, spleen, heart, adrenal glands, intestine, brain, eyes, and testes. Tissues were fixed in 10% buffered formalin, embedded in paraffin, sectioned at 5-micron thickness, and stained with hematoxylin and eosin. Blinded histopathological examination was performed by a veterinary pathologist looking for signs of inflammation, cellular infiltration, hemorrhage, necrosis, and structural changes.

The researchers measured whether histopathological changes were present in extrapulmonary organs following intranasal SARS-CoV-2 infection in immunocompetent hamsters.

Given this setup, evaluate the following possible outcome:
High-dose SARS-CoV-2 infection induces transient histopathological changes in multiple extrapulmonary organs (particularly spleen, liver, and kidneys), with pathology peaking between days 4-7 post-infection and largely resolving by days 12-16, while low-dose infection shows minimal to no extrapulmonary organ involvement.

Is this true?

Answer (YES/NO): NO